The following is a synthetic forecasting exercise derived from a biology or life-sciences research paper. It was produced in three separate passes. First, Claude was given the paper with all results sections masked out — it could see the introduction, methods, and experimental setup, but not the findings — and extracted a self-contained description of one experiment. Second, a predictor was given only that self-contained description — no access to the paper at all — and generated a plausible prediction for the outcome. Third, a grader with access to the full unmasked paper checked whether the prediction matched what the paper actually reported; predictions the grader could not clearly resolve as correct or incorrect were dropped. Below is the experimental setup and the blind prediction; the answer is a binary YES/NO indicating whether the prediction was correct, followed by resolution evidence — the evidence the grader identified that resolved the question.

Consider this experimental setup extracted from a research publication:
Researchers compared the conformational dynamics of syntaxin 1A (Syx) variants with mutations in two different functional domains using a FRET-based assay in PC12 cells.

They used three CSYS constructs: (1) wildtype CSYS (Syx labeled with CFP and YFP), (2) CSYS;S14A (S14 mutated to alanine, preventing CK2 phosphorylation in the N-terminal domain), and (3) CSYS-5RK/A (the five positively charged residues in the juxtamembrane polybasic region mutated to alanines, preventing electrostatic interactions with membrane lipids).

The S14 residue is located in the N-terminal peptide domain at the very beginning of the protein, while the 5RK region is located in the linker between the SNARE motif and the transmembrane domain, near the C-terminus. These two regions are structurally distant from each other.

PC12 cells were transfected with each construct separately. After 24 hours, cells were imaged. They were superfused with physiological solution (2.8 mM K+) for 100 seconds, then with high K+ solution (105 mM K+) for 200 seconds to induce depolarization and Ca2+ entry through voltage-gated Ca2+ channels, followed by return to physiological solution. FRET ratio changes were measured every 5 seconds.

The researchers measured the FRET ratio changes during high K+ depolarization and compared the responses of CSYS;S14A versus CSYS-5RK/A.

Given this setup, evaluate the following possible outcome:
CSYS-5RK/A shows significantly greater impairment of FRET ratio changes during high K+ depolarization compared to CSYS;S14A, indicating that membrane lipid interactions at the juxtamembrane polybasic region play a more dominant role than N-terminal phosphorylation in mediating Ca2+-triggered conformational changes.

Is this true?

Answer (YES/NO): YES